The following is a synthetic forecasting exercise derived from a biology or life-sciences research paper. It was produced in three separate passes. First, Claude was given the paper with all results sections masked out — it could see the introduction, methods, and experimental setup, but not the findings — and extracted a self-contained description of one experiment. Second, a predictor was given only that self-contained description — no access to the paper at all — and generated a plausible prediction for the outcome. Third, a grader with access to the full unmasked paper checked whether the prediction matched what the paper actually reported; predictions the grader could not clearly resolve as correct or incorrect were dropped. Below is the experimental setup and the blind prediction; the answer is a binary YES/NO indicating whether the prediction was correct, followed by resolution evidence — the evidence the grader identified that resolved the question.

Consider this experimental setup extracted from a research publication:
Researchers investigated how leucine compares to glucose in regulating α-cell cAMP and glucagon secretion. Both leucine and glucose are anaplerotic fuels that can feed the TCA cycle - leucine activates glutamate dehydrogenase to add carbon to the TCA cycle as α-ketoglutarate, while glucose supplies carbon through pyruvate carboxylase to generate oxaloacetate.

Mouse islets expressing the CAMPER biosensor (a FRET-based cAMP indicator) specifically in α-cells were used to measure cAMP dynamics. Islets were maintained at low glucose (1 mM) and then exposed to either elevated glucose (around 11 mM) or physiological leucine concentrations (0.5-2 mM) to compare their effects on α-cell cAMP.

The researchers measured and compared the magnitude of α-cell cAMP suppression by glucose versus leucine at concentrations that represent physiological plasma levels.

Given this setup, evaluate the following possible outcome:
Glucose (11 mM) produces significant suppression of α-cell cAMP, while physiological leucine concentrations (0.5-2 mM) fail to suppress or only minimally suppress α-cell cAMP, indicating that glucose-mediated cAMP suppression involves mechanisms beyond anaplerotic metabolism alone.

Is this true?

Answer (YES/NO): NO